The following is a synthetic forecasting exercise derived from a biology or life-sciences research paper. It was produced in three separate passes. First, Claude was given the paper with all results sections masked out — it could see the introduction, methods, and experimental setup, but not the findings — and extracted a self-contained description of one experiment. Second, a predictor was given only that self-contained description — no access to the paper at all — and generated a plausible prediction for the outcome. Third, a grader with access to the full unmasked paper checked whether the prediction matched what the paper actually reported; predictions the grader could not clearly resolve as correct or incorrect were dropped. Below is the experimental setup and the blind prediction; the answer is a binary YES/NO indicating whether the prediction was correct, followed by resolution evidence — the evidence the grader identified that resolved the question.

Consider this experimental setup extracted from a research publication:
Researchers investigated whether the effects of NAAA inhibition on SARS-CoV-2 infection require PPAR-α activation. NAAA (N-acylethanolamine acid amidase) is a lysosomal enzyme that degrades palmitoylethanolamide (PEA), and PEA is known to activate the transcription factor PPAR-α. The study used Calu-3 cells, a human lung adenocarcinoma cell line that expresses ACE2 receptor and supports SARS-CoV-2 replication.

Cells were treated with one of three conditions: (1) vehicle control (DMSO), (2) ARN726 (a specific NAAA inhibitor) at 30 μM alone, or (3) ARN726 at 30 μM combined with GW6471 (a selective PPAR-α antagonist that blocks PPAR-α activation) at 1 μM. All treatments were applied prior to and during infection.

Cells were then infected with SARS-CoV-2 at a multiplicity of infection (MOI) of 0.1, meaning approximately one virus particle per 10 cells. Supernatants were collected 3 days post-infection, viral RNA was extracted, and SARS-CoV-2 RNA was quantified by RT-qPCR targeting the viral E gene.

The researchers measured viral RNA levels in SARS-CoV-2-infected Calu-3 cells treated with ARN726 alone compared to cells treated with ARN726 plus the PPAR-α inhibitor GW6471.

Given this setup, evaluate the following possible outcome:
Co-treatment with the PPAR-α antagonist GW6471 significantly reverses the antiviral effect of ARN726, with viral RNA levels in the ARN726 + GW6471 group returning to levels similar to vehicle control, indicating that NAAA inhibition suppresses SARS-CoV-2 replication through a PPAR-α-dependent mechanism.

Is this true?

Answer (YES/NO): NO